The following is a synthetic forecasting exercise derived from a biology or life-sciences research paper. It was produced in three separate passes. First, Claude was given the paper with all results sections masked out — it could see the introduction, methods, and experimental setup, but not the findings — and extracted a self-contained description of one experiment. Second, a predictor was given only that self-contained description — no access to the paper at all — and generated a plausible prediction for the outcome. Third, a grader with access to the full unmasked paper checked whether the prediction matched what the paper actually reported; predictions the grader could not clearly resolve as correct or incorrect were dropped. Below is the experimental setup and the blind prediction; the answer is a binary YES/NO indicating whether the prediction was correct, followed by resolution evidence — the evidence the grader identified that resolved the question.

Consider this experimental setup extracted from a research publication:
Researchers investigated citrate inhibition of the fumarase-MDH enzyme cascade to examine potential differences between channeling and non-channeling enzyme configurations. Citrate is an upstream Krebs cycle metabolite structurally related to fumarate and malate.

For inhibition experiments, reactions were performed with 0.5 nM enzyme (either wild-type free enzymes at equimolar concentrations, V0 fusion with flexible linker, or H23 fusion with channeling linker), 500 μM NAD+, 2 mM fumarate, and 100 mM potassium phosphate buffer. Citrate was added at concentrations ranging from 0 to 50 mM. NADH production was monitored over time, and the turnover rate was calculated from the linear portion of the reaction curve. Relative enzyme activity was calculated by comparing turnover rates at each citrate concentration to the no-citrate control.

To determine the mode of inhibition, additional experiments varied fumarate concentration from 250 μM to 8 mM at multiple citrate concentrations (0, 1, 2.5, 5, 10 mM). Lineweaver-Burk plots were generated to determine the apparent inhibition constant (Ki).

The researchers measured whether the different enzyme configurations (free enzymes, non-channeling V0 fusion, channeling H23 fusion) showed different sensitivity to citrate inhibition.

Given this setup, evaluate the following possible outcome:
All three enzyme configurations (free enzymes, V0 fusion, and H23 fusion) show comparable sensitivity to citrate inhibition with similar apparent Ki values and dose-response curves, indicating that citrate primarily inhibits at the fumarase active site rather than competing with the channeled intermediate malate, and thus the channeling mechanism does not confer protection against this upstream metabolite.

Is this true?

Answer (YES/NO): NO